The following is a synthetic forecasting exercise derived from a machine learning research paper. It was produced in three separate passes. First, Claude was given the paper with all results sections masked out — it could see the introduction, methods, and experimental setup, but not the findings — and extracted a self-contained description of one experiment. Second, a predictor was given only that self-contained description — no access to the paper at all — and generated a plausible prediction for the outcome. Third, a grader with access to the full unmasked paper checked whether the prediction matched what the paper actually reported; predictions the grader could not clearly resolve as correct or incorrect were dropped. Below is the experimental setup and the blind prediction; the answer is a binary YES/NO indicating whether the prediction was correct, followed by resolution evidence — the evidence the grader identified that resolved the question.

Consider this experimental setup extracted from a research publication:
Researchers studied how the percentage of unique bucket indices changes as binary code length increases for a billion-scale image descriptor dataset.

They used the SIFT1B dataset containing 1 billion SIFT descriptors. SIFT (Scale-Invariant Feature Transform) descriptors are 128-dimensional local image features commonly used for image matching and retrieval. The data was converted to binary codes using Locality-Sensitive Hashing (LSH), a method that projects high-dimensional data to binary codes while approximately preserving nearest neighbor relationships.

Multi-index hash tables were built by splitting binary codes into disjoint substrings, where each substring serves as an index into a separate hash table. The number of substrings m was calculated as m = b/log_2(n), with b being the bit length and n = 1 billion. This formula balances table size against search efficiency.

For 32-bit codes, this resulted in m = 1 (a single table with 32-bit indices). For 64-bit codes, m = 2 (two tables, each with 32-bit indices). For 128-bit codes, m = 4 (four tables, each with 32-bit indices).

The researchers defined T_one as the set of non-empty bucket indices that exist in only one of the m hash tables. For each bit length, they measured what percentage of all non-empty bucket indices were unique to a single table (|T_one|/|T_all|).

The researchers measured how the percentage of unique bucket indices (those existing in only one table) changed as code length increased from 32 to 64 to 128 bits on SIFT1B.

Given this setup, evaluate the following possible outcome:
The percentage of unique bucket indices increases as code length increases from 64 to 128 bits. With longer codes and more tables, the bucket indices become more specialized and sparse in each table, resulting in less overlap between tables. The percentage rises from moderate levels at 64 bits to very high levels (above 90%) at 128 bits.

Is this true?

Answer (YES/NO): NO